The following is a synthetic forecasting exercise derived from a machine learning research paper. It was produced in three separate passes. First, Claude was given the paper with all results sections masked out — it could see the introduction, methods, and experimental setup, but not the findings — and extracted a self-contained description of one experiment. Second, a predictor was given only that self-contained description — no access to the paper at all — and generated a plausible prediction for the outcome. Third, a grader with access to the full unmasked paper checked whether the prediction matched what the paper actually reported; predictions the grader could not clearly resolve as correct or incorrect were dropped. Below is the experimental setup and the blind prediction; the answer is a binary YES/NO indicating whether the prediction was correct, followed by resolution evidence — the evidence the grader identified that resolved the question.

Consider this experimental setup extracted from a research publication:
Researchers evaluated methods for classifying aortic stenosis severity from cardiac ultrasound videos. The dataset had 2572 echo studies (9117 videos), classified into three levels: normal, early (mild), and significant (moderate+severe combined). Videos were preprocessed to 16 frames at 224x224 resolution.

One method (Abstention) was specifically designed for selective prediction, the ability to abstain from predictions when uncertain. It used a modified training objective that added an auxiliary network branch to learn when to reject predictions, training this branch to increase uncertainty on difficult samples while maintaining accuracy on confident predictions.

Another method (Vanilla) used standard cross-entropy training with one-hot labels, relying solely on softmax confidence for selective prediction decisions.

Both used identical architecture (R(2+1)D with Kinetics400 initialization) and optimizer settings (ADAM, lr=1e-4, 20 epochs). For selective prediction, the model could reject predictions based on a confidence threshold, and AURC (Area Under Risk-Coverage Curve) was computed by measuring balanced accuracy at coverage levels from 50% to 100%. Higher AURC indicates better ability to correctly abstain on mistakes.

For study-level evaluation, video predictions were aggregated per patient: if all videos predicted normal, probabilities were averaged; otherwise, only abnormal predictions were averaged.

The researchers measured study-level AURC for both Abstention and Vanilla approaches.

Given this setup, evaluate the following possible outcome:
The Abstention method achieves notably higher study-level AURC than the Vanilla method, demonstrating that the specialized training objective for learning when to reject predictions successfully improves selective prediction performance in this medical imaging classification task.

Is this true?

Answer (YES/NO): YES